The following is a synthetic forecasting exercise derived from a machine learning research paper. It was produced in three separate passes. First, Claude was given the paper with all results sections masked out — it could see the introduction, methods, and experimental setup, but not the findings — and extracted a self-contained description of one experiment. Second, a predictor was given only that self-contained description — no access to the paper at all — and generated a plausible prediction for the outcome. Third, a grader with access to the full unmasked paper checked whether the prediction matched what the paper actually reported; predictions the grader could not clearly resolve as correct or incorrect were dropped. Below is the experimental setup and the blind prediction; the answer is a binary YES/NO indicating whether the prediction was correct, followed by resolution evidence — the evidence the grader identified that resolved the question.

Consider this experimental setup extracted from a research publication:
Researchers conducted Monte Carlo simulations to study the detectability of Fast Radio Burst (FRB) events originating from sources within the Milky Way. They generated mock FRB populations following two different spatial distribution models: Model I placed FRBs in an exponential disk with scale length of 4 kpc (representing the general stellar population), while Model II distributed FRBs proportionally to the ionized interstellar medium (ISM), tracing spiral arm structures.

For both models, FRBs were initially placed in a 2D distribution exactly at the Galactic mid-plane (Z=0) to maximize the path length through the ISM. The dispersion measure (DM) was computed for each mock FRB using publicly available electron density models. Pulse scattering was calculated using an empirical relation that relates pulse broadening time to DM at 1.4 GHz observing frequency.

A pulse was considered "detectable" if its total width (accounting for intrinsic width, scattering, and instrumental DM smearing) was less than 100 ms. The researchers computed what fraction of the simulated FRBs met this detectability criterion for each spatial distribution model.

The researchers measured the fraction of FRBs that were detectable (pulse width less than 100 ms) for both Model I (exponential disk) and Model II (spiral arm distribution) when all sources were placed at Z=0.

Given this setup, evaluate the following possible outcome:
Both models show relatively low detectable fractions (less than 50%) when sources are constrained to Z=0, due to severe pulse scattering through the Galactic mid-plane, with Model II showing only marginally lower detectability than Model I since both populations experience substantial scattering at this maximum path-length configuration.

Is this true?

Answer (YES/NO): NO